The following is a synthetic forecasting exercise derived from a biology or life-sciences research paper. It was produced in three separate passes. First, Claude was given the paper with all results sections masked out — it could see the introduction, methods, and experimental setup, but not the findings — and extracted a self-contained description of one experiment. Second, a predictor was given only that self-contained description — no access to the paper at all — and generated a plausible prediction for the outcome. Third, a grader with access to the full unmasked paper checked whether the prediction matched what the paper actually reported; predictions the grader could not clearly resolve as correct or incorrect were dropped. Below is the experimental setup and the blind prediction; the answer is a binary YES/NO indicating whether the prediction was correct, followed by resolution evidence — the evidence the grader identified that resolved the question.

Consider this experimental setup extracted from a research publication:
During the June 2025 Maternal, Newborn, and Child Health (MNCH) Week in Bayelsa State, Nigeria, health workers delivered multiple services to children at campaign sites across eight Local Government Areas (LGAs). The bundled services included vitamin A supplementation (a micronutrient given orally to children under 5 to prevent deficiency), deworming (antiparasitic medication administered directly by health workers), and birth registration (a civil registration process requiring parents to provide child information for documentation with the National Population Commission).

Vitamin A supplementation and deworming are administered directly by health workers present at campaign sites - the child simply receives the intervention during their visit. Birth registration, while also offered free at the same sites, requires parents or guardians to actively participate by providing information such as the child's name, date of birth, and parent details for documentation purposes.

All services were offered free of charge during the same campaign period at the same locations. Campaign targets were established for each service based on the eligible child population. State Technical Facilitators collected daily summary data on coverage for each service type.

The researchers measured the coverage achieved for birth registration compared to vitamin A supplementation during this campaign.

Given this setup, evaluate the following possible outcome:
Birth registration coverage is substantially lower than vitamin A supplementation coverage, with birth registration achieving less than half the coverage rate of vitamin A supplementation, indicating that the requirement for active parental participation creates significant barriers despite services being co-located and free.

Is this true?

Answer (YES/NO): YES